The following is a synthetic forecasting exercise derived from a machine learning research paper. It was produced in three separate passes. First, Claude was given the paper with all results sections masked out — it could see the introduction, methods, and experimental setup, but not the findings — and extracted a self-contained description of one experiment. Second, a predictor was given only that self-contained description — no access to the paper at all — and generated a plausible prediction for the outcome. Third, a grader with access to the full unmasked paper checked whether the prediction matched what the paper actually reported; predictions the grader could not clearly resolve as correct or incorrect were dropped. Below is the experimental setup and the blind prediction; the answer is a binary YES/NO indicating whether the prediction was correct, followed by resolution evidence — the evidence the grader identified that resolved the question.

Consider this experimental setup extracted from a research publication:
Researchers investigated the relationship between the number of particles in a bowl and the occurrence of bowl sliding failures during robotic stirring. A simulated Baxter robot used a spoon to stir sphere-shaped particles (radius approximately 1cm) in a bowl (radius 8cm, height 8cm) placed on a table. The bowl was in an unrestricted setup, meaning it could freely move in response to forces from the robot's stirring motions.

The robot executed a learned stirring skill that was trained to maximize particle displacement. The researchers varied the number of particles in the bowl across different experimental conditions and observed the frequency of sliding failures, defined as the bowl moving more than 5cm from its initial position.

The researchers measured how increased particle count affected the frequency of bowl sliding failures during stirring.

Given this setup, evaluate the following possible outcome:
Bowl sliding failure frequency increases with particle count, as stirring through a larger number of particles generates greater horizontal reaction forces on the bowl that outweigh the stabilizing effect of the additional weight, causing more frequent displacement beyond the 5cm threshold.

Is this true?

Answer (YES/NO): YES